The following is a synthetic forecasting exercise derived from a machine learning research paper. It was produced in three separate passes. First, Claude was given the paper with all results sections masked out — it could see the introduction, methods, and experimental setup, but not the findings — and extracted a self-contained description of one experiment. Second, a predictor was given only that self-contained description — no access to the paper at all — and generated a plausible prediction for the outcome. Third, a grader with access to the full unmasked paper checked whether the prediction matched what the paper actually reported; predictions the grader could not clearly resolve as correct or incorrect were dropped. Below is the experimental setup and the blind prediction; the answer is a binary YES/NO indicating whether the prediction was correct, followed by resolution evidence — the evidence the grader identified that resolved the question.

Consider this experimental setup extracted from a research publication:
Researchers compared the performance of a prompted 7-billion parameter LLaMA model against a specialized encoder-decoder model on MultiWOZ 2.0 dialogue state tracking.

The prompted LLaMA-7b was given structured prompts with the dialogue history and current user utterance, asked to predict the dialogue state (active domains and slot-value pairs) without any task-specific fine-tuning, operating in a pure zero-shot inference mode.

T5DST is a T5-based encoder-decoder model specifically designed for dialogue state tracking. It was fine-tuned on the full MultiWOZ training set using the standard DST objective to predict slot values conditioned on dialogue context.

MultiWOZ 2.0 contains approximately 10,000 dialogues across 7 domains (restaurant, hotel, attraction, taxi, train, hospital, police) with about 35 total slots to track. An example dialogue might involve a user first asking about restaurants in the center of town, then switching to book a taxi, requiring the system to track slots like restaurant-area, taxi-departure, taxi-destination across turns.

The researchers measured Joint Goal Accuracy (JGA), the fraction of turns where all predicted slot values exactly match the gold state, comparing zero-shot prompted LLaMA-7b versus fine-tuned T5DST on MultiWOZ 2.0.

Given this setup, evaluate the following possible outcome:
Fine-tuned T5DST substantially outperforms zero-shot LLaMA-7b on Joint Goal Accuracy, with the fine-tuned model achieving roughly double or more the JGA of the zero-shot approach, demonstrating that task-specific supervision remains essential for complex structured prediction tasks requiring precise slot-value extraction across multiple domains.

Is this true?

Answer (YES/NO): NO